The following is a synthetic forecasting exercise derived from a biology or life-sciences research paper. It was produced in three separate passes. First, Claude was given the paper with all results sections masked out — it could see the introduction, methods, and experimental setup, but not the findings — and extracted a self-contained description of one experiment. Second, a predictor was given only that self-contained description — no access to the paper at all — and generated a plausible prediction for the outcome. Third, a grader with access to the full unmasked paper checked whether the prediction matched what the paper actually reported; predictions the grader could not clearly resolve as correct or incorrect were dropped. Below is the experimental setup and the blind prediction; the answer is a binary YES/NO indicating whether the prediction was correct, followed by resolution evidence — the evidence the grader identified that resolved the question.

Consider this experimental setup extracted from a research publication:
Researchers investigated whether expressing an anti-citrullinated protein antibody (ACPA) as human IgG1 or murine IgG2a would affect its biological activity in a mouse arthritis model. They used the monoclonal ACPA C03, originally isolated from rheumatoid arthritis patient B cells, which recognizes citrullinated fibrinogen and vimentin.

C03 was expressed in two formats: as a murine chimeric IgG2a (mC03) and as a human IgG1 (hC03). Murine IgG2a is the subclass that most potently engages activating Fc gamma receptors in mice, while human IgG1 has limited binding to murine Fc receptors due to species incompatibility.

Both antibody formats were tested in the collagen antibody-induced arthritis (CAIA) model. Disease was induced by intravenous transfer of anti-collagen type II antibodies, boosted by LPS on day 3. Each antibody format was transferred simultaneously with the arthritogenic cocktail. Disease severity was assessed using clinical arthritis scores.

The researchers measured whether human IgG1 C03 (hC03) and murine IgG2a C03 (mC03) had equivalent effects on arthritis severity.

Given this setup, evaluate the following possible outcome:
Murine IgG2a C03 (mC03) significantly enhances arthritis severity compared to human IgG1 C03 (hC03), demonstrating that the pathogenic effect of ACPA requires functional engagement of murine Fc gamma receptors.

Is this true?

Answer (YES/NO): NO